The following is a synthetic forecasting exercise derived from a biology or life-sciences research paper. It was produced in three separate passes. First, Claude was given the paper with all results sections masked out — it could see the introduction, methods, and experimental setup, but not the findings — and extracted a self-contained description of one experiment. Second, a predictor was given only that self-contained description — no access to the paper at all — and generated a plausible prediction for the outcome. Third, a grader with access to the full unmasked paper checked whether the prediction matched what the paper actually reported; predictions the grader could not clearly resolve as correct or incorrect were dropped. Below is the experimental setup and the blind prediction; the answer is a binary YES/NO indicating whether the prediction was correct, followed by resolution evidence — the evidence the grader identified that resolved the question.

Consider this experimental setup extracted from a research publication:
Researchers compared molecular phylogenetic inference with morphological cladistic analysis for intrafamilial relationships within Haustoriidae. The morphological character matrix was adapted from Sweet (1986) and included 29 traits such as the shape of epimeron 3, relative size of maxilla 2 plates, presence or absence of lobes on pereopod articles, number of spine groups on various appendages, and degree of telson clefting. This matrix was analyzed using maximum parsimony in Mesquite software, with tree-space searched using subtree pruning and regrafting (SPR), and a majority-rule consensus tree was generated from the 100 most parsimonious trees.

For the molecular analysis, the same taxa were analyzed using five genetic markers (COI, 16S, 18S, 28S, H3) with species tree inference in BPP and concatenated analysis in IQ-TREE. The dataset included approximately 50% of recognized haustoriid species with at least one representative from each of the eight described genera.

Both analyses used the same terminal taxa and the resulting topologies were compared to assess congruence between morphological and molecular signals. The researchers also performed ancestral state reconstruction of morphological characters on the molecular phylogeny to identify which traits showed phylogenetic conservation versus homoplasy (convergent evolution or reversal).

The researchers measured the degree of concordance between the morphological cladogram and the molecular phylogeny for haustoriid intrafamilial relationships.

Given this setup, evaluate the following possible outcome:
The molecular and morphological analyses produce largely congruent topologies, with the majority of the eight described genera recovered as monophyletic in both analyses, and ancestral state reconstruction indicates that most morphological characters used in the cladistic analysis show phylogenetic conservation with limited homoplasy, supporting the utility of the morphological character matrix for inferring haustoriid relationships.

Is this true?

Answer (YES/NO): NO